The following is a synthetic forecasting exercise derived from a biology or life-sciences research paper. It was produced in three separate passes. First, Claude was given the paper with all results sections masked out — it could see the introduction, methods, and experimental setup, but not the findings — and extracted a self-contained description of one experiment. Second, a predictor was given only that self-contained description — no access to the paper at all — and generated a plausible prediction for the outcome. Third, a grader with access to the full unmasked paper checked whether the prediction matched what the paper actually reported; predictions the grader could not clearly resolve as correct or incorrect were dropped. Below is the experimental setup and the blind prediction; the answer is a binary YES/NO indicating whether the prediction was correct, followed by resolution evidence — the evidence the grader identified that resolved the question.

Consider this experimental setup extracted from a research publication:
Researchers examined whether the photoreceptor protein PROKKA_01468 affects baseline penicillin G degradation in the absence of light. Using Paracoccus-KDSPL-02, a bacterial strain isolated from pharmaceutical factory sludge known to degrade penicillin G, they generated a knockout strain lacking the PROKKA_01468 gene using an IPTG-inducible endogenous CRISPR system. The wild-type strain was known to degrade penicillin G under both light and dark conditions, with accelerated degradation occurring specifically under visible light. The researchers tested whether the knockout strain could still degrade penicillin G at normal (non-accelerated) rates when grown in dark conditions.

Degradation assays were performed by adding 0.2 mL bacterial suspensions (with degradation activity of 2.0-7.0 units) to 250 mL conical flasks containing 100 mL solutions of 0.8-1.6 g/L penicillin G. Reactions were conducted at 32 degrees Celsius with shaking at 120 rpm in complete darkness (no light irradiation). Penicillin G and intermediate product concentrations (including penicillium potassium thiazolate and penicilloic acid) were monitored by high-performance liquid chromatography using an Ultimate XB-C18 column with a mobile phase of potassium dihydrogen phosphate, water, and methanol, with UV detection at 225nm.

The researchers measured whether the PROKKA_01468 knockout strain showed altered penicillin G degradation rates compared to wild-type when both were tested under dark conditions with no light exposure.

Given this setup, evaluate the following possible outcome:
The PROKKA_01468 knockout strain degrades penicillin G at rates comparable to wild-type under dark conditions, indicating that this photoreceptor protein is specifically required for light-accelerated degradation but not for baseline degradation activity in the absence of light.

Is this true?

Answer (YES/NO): YES